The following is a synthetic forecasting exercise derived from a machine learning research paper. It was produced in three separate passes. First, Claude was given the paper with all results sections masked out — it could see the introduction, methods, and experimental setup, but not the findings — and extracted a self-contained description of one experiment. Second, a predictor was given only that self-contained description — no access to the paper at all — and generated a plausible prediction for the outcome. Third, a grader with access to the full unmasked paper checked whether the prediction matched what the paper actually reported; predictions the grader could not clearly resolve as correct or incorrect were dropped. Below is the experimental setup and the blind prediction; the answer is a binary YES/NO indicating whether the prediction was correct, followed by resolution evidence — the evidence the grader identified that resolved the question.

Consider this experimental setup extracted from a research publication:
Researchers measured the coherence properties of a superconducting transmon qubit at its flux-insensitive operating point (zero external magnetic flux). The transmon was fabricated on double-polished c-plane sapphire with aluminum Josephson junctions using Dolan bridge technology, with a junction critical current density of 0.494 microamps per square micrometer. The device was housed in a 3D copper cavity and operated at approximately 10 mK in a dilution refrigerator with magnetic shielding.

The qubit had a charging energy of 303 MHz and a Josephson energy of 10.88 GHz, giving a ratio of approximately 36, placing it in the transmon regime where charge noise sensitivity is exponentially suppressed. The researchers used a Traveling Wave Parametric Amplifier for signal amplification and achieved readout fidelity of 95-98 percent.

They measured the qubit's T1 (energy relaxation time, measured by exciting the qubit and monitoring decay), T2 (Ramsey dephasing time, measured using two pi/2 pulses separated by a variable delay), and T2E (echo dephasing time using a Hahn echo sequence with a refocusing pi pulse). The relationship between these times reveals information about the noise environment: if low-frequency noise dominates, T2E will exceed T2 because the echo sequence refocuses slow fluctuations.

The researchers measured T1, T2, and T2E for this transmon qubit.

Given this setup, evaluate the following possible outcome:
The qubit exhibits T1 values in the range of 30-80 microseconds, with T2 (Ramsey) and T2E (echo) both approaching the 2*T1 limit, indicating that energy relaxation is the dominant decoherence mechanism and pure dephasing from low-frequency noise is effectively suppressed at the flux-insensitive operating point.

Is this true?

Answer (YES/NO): NO